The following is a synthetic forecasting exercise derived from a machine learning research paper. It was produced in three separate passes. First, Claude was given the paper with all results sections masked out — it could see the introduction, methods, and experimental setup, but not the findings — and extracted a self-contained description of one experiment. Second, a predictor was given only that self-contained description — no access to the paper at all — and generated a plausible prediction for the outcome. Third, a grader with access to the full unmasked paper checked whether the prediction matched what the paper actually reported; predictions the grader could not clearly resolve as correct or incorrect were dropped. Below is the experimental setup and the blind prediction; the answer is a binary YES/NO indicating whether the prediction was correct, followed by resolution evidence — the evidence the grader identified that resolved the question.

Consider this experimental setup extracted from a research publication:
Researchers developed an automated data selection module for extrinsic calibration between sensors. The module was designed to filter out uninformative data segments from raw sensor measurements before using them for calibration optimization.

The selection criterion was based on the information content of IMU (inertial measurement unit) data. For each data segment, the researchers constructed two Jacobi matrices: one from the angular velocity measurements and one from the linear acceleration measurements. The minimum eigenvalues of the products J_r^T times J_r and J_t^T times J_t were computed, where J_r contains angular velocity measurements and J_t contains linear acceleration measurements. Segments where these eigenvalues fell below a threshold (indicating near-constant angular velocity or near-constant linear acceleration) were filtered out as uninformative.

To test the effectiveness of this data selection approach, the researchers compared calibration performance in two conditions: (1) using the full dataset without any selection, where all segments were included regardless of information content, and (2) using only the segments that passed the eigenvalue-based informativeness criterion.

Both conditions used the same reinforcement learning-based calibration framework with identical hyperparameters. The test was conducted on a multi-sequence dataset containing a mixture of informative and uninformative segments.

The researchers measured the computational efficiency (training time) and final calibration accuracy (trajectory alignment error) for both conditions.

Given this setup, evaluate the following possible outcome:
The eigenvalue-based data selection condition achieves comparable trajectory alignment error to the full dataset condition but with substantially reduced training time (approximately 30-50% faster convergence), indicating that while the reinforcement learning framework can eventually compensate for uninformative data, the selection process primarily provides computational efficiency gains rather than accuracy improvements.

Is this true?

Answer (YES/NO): NO